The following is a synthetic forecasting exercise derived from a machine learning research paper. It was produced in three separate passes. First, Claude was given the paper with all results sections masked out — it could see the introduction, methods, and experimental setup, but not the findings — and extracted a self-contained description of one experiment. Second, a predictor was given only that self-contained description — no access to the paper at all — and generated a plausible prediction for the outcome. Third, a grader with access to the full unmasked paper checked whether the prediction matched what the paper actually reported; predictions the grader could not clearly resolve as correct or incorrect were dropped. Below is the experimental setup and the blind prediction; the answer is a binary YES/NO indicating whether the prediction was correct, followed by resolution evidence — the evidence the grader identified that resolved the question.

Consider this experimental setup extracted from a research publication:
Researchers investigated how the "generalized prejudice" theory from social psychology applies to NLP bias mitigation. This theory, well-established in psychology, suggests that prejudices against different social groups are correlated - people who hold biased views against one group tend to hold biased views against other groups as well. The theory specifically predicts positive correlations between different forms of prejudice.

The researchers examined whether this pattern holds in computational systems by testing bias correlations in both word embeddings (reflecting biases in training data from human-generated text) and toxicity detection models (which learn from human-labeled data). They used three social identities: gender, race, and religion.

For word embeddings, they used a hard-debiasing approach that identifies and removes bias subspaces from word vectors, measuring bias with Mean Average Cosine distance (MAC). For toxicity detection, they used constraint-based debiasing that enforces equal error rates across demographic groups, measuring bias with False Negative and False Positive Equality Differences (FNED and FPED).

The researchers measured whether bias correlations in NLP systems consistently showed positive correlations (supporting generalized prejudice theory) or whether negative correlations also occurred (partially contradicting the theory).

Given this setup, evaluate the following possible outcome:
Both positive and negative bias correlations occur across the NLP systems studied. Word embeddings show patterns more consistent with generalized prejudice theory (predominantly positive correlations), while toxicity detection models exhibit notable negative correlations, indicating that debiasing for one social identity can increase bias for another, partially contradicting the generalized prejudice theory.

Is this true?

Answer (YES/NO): NO